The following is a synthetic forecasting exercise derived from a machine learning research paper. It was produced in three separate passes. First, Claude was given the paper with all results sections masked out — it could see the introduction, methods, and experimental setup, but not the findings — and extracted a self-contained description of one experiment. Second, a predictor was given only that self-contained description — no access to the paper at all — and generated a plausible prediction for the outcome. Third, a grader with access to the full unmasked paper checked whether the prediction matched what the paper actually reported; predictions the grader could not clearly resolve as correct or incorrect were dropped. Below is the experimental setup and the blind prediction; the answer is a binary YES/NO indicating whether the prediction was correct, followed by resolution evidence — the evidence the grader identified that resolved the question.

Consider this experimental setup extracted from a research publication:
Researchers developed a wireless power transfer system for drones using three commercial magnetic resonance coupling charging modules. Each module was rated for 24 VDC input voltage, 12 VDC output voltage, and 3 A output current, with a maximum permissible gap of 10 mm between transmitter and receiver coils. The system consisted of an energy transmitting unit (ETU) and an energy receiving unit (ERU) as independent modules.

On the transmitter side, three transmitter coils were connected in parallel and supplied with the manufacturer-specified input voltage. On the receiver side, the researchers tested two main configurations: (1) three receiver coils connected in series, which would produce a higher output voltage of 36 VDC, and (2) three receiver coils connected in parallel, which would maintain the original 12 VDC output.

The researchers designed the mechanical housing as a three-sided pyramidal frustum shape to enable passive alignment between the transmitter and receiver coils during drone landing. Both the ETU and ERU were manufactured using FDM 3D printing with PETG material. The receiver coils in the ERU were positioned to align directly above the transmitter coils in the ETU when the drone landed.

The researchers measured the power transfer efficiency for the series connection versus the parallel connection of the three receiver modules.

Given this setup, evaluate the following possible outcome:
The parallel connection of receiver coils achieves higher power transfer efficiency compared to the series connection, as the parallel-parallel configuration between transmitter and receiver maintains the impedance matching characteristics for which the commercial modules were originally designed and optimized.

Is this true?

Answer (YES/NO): NO